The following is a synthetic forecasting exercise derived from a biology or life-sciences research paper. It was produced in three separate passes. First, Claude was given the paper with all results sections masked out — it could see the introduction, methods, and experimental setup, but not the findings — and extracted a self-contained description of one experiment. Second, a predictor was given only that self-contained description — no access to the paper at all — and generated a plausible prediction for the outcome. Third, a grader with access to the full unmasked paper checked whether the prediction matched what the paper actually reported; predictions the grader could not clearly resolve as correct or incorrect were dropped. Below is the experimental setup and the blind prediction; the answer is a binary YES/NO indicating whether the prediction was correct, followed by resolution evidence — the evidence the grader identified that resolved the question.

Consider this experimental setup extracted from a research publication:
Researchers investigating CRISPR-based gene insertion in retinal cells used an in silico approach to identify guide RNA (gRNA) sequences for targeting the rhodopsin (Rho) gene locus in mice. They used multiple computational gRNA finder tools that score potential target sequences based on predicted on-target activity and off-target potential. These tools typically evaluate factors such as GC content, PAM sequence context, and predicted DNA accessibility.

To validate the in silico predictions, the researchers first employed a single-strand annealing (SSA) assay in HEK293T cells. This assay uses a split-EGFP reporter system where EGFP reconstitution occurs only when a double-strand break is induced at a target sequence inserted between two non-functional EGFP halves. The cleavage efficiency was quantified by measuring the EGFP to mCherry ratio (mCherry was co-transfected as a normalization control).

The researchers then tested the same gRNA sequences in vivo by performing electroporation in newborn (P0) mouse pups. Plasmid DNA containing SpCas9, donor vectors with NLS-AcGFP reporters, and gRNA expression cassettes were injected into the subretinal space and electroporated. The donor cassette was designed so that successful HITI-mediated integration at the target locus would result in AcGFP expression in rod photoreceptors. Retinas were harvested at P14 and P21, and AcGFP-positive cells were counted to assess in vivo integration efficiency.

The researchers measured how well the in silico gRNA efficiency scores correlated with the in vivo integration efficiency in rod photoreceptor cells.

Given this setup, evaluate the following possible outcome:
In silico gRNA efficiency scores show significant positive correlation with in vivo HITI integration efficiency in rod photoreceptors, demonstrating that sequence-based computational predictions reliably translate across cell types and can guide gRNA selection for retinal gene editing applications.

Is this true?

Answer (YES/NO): NO